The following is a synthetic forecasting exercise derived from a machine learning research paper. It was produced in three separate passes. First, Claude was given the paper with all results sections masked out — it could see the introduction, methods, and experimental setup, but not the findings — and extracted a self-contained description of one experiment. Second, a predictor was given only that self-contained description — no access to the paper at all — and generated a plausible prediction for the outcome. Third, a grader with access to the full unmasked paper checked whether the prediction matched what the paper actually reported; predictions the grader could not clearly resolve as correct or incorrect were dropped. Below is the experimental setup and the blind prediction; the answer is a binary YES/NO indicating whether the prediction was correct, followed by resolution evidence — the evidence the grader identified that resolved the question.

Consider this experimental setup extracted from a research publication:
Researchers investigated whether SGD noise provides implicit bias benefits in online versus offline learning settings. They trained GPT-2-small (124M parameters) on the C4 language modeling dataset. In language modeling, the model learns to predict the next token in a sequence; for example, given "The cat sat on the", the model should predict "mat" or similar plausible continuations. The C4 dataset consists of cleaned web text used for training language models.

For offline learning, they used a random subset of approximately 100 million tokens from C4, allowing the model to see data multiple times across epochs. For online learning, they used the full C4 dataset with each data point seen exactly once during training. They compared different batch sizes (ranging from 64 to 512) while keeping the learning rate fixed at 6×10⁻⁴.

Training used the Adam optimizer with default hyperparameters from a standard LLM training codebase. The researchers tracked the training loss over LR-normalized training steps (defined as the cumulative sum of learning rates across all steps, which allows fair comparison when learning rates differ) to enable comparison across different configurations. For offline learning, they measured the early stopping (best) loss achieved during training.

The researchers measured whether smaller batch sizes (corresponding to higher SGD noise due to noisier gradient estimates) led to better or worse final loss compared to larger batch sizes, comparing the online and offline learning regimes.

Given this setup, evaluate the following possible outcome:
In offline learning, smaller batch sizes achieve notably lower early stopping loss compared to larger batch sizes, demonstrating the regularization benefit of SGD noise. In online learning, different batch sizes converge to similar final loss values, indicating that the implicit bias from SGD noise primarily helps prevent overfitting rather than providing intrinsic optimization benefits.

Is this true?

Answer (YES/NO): NO